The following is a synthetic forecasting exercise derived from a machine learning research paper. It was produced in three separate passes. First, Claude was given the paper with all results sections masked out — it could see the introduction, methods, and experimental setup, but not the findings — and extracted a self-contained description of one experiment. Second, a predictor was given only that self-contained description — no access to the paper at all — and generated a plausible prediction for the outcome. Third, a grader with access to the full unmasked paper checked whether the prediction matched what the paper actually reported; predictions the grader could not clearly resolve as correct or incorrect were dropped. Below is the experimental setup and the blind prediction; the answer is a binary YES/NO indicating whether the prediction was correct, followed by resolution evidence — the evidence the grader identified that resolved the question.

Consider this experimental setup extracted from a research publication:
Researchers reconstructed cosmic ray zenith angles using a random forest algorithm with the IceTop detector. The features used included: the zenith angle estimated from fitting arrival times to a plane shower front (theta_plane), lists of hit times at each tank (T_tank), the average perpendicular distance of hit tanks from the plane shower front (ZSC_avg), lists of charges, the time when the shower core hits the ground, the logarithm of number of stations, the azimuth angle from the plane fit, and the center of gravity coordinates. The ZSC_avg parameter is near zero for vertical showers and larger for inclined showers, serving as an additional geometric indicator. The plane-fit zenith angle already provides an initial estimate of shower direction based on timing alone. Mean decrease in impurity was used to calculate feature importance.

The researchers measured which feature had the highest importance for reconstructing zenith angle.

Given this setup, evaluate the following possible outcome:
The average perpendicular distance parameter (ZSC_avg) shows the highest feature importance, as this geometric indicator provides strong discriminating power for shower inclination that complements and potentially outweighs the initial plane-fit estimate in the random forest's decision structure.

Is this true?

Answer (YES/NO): NO